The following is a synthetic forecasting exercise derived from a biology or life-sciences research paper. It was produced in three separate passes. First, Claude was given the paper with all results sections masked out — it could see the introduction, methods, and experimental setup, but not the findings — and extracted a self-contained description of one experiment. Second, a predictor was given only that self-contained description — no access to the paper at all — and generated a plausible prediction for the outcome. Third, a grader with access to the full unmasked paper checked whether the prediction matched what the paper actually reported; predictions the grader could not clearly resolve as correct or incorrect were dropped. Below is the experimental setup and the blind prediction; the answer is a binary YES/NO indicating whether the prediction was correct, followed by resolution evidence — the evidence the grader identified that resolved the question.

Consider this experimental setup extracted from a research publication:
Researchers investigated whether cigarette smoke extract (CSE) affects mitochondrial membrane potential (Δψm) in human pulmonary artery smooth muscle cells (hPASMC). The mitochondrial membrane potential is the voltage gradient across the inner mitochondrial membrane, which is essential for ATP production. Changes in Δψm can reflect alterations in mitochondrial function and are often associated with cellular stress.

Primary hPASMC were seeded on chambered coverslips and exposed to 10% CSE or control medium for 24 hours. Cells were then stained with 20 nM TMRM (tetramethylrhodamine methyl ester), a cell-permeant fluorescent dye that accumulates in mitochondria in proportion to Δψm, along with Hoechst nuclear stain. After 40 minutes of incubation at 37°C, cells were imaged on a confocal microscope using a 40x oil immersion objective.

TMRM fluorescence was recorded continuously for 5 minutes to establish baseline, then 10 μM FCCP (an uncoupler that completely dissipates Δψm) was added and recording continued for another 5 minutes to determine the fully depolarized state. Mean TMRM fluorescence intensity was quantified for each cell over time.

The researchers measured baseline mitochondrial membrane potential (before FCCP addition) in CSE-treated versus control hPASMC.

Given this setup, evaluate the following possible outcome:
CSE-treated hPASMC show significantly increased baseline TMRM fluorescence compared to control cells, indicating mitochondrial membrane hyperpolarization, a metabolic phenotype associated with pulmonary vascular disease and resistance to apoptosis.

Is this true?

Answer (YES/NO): NO